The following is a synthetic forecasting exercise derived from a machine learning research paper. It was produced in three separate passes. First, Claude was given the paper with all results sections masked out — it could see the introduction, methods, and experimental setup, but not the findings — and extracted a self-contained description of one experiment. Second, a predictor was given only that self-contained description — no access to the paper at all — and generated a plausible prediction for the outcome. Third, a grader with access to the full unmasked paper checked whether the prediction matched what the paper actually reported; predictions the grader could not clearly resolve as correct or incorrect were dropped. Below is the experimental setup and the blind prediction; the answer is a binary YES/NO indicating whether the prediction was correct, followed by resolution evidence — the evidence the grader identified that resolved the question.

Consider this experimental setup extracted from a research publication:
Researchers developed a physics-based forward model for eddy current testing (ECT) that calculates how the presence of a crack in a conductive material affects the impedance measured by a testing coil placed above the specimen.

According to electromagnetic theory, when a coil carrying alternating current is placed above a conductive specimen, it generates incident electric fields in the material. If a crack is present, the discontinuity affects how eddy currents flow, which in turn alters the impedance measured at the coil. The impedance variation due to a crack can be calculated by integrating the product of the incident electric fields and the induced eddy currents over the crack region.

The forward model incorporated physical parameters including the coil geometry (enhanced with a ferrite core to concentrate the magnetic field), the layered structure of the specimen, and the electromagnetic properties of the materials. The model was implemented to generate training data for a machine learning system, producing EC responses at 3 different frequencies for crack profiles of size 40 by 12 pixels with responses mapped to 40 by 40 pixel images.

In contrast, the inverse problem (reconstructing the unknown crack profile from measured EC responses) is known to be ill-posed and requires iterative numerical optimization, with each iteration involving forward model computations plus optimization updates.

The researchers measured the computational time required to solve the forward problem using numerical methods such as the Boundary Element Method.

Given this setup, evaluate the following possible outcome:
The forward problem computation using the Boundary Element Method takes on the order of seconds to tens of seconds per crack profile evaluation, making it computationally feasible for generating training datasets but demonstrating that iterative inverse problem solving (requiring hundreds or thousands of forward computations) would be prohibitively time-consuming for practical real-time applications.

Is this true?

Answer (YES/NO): NO